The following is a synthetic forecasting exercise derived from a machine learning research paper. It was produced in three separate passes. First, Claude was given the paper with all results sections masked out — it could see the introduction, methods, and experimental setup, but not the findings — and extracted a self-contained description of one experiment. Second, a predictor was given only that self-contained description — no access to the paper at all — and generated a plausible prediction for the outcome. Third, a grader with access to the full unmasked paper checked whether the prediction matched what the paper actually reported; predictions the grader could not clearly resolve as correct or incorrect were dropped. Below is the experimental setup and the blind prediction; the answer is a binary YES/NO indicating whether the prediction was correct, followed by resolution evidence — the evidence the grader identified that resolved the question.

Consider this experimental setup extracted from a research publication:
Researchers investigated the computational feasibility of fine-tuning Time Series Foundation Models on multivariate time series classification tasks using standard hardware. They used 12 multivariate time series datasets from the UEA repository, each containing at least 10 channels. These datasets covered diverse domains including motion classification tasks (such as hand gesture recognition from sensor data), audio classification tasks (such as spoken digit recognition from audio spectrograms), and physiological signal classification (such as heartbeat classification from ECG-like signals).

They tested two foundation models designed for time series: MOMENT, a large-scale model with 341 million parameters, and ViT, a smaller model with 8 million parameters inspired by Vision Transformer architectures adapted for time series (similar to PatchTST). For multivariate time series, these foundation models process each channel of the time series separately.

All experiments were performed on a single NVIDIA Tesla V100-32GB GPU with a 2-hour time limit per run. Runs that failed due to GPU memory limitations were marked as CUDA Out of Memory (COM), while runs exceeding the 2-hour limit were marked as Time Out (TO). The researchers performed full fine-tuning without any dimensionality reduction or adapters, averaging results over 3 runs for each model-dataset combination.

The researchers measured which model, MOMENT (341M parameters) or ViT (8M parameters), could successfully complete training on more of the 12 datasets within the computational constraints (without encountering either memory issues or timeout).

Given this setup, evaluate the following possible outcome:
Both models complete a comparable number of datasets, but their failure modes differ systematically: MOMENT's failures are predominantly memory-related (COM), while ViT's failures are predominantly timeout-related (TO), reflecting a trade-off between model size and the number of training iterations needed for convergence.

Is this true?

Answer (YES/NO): NO